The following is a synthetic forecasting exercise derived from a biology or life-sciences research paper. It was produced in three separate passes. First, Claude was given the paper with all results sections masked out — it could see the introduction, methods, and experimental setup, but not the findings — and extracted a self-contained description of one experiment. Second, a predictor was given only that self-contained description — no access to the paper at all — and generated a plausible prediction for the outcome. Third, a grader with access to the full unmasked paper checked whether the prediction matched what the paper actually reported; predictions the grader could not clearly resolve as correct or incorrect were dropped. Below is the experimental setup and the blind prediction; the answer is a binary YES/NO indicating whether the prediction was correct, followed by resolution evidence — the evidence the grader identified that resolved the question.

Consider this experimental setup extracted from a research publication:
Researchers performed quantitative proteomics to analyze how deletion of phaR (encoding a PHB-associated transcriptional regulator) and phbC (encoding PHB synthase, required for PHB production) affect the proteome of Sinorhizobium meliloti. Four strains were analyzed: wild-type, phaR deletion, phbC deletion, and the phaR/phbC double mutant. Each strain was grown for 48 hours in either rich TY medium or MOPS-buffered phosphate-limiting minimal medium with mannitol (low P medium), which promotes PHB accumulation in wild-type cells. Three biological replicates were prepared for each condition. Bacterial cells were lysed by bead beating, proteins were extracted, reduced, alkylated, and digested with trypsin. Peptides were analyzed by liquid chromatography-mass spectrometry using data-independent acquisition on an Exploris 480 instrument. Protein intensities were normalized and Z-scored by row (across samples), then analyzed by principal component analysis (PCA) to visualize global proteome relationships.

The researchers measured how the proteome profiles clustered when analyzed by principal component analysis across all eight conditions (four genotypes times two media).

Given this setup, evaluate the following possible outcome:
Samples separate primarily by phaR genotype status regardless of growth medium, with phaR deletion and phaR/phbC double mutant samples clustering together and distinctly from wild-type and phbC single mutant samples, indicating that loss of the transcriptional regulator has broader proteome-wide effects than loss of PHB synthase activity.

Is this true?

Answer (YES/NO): NO